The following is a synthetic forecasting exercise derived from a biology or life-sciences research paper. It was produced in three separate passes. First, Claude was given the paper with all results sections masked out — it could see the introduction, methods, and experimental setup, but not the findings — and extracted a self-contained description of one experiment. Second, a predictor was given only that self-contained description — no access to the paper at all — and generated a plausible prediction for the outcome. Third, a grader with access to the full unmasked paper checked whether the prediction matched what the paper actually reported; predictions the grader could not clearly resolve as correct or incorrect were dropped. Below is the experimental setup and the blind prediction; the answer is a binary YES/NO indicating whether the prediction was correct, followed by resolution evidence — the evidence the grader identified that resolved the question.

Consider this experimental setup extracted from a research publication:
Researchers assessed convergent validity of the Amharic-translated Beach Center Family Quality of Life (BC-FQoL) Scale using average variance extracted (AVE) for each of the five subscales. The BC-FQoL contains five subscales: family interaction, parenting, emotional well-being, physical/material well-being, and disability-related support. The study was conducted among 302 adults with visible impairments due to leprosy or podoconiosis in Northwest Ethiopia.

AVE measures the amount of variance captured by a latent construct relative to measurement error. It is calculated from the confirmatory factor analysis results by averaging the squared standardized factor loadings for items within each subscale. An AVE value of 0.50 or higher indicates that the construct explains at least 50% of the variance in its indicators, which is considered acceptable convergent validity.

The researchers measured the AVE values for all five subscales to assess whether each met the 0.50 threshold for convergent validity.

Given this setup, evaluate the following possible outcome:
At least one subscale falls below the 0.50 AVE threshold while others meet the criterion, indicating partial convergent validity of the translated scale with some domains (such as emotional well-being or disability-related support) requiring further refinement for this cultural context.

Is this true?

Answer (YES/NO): NO